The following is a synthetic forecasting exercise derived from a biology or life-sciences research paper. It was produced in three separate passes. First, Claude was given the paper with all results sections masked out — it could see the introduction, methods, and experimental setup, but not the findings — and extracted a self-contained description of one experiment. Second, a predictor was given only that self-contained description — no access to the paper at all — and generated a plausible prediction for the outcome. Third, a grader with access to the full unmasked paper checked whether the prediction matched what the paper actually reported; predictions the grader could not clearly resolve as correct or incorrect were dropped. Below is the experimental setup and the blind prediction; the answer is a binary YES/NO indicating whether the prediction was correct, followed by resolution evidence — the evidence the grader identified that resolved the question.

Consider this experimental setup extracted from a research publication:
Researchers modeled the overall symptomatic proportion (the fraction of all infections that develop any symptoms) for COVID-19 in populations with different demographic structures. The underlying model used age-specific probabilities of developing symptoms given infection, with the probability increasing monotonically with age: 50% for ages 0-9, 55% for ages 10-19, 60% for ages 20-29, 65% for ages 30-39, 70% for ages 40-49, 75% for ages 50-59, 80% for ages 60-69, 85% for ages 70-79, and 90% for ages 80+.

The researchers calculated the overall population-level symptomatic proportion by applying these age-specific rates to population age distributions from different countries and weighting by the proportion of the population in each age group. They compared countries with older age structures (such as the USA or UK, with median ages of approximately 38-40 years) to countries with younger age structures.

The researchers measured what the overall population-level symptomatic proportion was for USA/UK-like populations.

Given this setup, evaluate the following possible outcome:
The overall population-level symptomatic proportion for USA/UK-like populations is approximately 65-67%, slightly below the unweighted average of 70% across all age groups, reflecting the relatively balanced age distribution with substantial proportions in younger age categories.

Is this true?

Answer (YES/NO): NO